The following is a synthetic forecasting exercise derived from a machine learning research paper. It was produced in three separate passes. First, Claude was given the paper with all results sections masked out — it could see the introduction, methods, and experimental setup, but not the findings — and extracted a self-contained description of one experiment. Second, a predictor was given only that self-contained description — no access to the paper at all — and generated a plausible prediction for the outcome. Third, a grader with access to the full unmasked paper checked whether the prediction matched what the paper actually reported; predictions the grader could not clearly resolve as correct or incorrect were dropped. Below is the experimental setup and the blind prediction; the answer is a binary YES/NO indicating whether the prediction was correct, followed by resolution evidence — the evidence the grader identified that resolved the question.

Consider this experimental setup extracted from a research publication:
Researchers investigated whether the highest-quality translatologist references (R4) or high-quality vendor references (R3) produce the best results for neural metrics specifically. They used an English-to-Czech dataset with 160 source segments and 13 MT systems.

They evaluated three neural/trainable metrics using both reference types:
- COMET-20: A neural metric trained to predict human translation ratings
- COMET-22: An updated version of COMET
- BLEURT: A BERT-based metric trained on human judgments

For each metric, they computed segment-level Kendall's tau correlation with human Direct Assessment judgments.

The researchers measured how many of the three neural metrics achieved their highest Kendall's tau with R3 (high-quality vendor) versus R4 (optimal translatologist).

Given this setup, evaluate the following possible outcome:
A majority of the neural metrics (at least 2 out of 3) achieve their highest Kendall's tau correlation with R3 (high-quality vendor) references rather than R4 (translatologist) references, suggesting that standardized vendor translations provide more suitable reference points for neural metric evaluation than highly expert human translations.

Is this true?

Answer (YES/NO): YES